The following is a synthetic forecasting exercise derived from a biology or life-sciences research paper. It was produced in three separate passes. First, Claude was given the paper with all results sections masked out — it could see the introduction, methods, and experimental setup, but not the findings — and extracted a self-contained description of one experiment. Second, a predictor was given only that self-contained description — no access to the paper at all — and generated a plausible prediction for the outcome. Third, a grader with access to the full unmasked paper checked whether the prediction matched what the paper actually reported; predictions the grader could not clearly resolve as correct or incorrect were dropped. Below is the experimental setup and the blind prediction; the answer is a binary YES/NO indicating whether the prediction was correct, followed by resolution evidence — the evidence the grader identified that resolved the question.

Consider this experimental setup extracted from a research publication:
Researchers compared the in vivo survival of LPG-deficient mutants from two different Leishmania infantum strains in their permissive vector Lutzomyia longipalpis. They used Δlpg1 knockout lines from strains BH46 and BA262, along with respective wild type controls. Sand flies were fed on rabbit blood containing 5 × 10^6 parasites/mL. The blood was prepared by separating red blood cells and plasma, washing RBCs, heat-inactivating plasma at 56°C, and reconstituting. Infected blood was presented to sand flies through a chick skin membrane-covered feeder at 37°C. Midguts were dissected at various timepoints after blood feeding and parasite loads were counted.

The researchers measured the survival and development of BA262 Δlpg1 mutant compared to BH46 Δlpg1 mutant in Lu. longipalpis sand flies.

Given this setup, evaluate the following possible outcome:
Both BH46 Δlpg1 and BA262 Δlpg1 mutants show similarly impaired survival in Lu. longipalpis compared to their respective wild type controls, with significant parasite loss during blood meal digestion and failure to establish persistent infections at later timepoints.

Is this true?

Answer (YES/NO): NO